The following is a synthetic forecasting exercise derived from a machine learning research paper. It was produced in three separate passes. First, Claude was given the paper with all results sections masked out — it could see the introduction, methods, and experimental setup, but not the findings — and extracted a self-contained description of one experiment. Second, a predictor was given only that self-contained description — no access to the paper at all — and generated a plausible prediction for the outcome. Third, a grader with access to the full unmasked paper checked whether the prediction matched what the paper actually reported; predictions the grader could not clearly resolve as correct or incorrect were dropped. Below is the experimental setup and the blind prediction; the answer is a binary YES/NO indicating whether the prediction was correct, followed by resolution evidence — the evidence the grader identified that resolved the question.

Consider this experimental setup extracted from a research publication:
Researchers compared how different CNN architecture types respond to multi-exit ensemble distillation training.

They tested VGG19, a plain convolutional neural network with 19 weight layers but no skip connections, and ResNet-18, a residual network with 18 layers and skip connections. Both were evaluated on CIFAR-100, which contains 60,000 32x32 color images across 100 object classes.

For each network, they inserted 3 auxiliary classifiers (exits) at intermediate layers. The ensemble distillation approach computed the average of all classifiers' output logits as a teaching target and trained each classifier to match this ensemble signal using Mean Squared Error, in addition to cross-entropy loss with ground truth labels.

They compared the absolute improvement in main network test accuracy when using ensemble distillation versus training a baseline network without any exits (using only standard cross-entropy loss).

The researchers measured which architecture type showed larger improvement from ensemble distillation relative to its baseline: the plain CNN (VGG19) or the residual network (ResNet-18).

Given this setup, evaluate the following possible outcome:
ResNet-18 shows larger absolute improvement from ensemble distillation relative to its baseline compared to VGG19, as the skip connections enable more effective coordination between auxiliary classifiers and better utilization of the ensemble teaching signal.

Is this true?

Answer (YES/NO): NO